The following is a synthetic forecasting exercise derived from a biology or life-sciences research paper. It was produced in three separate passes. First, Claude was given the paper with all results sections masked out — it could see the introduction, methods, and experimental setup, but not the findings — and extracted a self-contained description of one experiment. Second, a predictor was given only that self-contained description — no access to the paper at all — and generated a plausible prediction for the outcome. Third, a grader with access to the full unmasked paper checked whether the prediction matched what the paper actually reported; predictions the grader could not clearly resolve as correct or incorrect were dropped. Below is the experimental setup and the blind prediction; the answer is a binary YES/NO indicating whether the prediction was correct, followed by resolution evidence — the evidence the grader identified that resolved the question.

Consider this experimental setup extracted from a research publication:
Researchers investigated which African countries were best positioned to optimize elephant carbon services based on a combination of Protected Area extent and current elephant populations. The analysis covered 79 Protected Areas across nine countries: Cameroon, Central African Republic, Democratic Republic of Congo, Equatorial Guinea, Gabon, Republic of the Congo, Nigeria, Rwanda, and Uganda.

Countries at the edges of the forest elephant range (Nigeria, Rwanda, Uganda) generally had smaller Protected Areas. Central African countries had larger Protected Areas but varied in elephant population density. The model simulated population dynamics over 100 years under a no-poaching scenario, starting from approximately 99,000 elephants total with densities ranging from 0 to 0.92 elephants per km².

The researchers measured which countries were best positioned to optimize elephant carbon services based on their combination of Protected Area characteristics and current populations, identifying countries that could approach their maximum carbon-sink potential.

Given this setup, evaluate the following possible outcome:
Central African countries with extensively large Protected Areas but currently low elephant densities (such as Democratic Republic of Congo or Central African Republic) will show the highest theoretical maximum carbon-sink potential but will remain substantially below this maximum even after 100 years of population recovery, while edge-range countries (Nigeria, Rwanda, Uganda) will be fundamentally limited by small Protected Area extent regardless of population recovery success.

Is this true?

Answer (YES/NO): NO